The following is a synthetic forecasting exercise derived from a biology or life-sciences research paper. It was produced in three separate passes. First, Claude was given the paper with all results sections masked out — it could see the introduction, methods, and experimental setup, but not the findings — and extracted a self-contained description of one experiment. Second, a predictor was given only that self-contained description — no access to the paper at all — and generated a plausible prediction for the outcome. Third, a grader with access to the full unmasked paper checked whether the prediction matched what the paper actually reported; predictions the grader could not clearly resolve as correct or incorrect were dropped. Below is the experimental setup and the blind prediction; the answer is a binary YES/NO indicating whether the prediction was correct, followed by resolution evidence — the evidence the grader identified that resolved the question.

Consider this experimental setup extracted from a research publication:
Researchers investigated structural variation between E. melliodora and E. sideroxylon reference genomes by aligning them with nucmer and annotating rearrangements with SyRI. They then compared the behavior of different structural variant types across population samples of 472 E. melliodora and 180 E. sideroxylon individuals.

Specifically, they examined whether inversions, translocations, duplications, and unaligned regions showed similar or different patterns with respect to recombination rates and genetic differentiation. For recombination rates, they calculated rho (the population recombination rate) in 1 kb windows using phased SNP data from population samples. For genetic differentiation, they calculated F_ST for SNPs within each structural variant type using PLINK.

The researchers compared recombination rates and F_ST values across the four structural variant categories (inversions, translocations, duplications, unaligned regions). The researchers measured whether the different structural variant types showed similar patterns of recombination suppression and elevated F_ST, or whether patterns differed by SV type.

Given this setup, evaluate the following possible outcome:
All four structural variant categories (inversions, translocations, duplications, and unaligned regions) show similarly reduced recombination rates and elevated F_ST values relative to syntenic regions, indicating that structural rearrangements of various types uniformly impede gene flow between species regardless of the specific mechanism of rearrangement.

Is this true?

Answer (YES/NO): NO